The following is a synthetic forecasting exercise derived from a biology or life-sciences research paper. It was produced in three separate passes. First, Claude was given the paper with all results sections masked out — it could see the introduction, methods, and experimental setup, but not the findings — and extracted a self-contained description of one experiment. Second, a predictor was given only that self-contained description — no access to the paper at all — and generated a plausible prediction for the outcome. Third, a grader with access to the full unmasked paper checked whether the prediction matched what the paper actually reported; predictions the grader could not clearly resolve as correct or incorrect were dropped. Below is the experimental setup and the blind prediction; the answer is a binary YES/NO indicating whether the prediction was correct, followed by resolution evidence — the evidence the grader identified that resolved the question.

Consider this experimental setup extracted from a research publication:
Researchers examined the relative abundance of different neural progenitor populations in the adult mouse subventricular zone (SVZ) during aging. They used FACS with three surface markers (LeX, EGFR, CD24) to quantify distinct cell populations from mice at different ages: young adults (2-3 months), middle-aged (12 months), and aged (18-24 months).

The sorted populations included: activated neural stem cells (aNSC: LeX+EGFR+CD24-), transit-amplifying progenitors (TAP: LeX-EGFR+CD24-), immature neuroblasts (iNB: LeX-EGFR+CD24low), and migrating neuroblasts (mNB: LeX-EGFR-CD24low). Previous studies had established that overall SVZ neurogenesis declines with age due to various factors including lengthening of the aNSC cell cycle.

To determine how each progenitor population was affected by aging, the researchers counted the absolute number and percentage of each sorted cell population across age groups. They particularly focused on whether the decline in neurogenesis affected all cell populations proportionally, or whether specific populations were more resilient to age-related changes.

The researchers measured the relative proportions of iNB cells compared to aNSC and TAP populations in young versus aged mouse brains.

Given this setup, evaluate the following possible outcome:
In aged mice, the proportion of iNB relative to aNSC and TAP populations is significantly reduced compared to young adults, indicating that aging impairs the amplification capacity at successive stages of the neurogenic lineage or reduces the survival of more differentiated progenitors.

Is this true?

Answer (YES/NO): NO